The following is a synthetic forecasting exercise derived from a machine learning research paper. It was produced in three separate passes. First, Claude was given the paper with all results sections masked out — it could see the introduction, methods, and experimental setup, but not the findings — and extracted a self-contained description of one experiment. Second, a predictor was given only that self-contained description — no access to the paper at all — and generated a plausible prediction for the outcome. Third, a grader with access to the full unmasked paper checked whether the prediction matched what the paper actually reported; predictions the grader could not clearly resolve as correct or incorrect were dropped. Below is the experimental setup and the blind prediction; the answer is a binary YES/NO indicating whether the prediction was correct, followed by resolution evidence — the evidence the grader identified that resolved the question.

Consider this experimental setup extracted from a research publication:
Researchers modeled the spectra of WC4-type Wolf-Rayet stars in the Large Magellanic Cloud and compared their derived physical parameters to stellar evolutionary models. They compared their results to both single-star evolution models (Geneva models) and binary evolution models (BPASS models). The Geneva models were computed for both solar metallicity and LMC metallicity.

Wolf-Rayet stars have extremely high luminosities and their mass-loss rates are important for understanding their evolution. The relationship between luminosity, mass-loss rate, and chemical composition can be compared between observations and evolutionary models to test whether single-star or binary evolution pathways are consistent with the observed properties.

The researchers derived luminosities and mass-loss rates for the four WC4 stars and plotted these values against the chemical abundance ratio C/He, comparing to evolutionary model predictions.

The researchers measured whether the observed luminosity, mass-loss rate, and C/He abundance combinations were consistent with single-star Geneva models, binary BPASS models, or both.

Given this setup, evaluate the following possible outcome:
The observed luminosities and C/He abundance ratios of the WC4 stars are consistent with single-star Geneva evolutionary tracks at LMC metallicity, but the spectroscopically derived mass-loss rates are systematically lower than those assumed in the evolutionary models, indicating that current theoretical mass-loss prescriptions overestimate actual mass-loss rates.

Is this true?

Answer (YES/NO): NO